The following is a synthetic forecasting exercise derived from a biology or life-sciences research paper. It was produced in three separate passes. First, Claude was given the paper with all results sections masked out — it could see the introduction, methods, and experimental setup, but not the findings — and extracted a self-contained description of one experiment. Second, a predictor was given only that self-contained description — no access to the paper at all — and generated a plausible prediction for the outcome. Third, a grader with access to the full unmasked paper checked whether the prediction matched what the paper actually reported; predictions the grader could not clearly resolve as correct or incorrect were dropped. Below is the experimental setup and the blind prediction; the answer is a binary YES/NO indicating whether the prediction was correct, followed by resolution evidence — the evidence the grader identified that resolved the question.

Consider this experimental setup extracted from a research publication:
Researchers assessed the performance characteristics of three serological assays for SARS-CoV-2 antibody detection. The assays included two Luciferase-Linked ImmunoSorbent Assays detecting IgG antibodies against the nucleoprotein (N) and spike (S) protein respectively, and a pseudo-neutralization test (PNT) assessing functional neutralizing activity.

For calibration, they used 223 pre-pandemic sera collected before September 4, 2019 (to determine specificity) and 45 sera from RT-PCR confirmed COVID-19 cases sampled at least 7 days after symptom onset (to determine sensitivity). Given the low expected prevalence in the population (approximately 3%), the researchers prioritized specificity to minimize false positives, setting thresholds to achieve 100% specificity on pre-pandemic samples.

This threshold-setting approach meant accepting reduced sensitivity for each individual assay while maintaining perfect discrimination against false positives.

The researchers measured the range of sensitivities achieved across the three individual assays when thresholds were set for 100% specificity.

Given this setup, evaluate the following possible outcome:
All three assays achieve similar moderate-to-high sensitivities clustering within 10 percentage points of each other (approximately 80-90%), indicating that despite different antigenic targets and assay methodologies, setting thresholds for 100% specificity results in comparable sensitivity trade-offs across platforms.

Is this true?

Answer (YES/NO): NO